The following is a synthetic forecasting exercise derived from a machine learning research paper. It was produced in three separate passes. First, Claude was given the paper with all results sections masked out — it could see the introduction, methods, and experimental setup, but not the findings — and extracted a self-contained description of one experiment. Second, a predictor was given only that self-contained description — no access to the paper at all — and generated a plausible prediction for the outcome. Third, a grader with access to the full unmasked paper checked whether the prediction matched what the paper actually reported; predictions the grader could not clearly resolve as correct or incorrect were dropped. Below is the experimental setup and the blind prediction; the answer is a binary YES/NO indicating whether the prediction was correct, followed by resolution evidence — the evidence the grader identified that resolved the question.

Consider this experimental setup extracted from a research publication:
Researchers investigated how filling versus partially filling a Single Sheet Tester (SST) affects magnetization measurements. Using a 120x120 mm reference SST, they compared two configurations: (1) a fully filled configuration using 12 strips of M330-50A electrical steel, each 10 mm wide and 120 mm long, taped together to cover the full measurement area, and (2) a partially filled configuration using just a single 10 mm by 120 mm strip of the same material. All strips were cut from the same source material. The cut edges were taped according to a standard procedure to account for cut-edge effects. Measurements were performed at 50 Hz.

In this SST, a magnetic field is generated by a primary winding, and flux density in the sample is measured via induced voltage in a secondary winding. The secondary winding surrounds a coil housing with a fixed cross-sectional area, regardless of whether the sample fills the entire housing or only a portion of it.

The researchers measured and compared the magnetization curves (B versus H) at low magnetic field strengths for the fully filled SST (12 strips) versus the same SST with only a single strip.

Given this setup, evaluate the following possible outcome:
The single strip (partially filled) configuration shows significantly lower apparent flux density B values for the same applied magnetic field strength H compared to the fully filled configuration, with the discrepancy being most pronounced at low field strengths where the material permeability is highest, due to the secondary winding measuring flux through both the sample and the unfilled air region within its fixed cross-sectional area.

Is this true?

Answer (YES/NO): NO